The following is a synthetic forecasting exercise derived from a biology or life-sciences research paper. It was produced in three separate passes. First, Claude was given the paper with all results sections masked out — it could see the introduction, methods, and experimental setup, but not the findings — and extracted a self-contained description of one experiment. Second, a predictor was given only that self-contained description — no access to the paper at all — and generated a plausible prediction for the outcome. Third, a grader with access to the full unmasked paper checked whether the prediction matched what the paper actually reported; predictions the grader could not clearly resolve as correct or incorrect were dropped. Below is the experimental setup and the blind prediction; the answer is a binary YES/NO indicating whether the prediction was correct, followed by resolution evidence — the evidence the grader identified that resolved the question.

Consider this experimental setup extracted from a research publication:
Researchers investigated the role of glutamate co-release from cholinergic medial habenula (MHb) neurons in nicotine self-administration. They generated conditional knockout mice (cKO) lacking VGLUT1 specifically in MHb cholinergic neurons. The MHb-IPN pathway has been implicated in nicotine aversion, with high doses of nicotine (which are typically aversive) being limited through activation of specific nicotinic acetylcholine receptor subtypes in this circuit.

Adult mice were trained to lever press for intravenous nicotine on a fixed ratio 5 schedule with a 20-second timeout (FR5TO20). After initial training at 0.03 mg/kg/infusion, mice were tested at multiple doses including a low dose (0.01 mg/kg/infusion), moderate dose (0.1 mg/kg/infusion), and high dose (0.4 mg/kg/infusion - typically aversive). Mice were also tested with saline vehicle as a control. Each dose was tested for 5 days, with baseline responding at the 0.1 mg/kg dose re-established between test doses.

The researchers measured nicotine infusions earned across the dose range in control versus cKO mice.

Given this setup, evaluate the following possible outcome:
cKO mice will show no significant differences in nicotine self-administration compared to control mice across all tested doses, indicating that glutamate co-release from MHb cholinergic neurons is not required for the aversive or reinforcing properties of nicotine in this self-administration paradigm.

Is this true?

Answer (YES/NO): NO